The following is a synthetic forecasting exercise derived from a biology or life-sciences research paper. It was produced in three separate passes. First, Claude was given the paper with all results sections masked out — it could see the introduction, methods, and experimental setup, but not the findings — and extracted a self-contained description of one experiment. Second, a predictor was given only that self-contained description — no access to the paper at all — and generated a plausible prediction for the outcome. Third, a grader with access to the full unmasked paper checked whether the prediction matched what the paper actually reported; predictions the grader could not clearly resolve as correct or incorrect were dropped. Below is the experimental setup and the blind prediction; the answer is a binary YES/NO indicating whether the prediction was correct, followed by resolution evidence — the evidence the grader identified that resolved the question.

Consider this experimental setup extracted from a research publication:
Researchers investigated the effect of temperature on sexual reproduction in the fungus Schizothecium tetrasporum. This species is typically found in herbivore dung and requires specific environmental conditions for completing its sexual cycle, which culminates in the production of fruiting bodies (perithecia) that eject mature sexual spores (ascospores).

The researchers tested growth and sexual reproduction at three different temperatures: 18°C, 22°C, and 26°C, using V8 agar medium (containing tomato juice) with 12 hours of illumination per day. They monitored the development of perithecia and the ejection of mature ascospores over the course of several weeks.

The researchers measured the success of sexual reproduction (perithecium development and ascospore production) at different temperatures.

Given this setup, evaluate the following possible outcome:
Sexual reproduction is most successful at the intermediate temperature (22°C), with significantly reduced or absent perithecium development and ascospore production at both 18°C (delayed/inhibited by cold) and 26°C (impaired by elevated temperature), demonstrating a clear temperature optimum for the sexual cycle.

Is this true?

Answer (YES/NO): YES